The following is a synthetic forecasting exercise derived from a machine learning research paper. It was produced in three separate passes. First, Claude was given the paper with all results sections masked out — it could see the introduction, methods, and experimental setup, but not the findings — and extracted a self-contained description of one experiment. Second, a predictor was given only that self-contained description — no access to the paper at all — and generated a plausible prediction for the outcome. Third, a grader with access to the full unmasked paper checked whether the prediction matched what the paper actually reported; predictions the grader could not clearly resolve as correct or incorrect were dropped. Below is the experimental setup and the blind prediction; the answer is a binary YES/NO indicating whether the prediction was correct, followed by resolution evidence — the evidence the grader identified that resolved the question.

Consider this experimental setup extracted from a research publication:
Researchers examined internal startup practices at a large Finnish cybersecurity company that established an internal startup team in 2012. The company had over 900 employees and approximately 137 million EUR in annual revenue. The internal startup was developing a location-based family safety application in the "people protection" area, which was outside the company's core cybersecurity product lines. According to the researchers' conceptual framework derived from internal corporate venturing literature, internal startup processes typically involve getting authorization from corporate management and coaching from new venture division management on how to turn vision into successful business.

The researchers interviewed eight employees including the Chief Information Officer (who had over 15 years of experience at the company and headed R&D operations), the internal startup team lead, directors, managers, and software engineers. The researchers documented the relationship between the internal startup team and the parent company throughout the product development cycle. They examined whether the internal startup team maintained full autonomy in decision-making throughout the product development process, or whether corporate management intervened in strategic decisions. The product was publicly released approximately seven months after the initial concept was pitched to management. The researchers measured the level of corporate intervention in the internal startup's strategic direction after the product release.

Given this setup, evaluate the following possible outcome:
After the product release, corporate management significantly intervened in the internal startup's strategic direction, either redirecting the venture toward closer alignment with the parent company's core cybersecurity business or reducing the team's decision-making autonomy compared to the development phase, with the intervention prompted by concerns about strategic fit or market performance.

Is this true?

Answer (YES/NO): NO